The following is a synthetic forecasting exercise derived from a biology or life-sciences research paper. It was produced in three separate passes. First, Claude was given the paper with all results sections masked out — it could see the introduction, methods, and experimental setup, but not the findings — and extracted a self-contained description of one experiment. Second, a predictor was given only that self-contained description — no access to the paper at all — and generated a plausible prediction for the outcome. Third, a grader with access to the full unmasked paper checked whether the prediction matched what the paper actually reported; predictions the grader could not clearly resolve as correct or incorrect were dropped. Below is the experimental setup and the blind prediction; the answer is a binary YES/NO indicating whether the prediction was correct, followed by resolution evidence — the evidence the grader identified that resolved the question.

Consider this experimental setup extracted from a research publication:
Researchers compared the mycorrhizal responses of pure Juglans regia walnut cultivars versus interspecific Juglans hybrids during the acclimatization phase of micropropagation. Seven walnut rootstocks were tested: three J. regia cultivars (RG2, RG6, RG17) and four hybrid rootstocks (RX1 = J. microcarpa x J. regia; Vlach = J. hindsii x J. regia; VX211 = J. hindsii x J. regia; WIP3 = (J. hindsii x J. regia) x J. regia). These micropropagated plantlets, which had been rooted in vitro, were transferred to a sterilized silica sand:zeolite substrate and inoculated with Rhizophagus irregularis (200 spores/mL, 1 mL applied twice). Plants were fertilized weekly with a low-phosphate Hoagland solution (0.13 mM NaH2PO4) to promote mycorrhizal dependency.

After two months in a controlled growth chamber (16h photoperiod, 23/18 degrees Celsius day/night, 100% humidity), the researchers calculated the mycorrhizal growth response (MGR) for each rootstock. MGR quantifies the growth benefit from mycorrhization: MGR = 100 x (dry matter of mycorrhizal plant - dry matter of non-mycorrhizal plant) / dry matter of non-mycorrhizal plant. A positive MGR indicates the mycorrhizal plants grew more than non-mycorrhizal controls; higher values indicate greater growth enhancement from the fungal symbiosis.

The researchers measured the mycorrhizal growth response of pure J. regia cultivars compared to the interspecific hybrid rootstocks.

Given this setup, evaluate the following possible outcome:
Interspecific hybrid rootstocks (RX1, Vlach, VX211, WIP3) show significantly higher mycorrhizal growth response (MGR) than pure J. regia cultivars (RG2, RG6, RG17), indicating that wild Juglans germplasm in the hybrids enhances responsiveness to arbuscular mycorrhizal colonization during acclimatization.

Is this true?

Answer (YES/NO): NO